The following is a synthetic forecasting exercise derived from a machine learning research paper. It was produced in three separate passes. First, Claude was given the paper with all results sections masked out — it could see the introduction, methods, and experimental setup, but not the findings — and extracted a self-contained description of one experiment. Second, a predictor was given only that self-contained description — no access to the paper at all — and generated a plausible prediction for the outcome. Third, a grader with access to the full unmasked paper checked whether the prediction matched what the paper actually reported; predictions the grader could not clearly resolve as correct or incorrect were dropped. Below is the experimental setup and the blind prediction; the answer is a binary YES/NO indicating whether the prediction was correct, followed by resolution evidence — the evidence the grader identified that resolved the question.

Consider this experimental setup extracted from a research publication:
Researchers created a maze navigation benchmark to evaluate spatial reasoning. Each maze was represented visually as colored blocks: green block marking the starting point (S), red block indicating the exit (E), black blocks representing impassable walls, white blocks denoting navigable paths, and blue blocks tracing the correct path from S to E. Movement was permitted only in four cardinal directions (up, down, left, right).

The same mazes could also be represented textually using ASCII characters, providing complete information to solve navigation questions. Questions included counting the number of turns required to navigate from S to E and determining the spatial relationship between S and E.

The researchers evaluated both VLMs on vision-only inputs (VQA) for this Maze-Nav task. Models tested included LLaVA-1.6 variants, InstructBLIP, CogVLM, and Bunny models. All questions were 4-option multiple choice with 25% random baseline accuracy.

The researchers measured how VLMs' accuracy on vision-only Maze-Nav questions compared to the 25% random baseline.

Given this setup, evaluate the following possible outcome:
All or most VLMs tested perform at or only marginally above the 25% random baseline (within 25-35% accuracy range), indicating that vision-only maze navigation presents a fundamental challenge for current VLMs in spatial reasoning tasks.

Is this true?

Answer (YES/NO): NO